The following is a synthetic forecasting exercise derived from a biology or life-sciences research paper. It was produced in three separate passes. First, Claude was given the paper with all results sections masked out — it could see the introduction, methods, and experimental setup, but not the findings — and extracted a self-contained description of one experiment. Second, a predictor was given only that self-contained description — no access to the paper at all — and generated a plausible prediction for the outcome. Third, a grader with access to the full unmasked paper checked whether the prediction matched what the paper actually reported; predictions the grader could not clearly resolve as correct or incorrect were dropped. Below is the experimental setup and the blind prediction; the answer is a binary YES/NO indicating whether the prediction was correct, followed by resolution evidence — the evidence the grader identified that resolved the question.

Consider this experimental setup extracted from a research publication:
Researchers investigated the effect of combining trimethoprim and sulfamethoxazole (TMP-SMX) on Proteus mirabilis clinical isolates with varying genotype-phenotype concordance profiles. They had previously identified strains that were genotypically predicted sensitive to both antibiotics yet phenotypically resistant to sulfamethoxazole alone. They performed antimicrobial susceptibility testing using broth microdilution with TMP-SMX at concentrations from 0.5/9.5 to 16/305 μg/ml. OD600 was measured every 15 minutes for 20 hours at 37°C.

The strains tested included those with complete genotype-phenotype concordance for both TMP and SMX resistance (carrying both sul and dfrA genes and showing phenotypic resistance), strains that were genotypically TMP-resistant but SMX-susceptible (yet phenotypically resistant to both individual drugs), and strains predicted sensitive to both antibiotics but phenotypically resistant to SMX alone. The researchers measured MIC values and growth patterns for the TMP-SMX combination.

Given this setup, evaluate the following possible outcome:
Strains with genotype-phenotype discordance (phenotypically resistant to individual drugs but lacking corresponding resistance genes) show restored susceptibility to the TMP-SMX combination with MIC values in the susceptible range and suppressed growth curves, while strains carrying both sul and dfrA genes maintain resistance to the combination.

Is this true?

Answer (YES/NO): NO